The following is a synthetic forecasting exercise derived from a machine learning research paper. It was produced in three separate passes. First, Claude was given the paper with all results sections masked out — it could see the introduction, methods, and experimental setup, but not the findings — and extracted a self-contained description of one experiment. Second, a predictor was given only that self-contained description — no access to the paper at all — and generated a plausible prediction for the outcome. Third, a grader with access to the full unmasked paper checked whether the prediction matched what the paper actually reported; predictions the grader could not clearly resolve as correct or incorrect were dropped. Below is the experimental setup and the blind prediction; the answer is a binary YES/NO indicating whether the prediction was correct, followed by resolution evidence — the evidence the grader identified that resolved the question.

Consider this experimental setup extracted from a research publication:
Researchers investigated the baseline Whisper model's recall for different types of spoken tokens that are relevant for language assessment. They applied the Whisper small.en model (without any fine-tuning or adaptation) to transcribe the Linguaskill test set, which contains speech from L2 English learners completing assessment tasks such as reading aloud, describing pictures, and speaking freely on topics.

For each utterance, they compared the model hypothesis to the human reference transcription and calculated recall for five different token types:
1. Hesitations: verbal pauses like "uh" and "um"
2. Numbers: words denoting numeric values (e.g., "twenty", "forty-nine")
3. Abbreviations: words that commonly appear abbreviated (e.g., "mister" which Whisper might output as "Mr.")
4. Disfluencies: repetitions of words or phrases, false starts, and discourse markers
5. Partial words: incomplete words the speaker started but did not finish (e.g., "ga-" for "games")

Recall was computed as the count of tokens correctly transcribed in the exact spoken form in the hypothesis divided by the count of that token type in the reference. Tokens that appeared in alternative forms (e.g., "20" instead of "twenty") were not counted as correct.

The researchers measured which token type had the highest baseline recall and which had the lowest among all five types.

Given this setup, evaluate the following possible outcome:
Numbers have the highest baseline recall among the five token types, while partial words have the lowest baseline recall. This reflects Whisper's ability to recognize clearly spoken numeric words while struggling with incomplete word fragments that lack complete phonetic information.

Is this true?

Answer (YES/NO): NO